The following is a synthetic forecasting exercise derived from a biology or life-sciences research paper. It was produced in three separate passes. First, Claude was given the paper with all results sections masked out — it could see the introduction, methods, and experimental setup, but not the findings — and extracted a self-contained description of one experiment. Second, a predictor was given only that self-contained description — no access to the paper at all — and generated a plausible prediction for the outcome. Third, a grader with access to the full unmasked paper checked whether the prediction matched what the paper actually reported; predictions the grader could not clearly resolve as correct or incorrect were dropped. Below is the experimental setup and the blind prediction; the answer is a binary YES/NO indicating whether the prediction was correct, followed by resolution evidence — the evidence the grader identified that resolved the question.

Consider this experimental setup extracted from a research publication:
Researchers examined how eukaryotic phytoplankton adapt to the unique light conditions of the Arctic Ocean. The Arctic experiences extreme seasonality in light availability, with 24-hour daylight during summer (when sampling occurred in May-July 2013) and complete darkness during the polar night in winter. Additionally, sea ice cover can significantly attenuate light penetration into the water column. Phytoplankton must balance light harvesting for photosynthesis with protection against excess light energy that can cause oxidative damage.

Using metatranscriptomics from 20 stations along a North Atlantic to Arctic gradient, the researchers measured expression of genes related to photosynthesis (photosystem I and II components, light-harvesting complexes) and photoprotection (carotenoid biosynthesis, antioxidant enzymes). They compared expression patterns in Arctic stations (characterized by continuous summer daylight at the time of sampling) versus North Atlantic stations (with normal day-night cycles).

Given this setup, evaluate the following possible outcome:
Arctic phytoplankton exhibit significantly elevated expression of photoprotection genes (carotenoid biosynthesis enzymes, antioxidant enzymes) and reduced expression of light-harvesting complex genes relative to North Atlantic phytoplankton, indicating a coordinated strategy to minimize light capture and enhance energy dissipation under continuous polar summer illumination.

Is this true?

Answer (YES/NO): NO